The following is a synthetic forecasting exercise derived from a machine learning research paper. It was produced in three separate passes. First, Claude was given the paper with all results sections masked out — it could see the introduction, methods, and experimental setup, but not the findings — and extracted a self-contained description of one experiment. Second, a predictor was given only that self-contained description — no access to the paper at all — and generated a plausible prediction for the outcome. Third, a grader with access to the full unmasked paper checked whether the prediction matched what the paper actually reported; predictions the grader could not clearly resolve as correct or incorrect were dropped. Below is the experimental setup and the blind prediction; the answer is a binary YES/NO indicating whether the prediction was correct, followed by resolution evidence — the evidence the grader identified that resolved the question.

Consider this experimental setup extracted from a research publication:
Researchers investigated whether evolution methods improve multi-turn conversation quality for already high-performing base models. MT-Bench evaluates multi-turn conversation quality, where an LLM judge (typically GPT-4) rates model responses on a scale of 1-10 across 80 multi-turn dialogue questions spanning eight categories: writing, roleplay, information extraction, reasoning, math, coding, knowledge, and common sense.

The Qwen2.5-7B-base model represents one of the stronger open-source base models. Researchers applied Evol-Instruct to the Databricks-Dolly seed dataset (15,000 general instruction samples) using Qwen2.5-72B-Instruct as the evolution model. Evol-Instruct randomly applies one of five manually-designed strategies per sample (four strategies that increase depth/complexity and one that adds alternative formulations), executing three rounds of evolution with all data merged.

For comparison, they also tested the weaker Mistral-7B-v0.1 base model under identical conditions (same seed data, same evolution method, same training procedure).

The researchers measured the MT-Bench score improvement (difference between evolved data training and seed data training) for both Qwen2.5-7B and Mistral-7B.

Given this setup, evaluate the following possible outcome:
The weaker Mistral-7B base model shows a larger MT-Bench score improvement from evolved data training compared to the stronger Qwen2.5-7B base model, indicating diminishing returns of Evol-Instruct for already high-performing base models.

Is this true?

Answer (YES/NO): NO